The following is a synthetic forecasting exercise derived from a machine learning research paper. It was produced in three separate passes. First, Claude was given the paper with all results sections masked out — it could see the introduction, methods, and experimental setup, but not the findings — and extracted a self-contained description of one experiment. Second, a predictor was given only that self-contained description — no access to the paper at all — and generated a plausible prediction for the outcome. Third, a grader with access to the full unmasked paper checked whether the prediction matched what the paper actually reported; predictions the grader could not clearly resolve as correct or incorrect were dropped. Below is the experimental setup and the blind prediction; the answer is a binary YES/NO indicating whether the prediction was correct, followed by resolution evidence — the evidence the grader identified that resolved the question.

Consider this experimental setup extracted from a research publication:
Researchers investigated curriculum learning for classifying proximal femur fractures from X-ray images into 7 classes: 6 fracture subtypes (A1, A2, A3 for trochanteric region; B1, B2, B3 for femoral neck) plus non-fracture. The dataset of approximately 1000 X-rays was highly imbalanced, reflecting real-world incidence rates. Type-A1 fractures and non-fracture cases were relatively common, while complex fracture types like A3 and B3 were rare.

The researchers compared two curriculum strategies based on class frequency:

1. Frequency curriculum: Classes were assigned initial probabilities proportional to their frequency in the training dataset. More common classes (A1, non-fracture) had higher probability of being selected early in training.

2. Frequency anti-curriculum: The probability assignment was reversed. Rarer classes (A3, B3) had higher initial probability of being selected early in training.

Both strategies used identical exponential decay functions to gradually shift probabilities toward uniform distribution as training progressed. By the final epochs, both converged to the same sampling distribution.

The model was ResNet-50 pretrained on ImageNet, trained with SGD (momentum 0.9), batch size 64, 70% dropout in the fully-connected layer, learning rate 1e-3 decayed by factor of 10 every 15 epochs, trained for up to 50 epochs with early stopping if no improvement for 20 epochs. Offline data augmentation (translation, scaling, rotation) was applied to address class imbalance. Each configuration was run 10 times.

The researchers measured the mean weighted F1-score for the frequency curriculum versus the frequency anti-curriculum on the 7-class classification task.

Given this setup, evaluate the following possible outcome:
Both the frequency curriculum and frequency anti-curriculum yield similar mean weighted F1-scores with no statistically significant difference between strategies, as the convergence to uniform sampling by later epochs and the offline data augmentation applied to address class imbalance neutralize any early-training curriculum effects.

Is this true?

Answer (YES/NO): NO